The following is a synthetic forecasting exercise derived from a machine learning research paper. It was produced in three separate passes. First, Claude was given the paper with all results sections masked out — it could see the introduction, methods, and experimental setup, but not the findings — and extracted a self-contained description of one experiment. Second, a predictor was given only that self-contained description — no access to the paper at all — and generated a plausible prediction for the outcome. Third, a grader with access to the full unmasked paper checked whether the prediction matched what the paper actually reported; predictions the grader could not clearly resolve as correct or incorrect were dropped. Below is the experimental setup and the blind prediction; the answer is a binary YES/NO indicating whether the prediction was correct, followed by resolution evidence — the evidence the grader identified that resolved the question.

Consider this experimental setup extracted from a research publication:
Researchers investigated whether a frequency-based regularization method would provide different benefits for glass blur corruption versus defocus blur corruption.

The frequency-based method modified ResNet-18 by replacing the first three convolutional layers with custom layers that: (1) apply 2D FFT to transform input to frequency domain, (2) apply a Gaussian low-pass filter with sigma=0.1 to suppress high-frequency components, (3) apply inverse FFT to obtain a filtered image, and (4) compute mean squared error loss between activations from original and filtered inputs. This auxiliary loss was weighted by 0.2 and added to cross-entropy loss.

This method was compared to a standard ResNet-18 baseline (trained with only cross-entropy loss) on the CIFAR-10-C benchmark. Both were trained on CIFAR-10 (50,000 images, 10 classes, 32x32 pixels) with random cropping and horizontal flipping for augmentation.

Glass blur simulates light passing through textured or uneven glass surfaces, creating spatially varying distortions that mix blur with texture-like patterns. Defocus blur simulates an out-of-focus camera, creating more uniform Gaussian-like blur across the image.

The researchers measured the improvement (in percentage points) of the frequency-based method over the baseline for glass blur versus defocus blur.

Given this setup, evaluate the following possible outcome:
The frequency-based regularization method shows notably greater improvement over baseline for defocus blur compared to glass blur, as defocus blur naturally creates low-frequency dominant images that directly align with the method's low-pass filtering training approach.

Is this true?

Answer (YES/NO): NO